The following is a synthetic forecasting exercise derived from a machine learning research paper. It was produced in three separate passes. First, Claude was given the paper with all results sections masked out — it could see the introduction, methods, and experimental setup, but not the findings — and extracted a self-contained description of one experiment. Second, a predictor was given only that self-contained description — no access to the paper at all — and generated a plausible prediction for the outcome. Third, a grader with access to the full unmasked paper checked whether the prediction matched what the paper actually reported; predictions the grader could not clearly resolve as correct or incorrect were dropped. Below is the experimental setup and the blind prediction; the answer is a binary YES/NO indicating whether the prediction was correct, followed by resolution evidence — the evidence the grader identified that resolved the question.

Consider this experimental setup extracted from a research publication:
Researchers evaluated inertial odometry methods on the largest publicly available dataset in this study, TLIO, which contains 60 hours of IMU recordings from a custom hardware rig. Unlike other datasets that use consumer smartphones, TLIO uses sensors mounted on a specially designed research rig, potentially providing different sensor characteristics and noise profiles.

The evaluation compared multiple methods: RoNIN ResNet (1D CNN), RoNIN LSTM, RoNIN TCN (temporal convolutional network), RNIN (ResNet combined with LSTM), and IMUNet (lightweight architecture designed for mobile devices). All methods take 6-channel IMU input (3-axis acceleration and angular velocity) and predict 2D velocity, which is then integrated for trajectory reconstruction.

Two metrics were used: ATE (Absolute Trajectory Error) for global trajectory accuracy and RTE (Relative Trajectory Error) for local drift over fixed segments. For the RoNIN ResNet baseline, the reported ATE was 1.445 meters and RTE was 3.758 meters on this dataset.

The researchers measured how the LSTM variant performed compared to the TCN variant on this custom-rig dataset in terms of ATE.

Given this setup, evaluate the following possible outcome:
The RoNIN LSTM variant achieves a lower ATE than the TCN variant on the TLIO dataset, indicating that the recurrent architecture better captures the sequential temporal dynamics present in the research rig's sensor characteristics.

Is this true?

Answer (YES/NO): YES